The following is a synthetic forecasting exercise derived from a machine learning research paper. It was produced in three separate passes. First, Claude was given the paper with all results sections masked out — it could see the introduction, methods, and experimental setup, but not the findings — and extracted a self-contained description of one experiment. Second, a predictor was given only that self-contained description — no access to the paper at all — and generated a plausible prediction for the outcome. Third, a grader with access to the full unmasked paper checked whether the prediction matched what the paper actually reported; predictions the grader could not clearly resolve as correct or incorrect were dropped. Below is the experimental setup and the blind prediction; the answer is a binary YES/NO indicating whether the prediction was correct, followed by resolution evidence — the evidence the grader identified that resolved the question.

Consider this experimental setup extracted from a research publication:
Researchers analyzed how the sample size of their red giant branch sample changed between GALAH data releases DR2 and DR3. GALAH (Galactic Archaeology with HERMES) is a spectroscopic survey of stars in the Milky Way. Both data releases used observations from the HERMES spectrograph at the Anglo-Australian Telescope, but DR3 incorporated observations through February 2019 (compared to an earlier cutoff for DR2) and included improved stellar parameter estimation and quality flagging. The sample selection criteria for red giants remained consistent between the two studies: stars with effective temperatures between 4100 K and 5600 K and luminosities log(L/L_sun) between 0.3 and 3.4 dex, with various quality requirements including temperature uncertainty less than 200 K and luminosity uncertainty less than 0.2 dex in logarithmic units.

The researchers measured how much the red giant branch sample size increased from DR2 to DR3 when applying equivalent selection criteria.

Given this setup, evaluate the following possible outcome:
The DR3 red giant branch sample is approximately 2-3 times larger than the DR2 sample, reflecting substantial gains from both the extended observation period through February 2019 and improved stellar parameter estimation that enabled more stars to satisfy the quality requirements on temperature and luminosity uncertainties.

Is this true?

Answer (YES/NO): YES